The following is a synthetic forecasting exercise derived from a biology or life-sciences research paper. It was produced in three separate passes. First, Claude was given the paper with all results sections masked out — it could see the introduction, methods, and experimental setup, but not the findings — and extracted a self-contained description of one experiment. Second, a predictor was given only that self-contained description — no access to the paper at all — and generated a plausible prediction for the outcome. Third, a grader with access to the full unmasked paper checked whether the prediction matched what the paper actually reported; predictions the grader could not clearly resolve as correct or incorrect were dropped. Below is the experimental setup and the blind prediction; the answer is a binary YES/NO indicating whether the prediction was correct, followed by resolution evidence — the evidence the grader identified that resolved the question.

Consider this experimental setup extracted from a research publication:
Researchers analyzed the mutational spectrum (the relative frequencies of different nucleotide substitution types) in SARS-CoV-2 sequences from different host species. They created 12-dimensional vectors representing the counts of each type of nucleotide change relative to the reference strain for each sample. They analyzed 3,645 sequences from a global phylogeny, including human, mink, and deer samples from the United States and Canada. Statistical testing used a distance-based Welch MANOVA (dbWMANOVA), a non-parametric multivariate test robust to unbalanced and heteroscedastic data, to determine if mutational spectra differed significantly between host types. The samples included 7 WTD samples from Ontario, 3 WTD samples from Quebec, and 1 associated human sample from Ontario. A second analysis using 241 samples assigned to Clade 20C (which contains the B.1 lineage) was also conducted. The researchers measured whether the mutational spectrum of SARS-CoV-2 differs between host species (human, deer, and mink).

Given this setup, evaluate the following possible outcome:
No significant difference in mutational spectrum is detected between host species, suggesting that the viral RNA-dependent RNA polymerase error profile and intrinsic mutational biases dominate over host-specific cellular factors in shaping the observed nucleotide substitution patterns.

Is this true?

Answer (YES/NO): NO